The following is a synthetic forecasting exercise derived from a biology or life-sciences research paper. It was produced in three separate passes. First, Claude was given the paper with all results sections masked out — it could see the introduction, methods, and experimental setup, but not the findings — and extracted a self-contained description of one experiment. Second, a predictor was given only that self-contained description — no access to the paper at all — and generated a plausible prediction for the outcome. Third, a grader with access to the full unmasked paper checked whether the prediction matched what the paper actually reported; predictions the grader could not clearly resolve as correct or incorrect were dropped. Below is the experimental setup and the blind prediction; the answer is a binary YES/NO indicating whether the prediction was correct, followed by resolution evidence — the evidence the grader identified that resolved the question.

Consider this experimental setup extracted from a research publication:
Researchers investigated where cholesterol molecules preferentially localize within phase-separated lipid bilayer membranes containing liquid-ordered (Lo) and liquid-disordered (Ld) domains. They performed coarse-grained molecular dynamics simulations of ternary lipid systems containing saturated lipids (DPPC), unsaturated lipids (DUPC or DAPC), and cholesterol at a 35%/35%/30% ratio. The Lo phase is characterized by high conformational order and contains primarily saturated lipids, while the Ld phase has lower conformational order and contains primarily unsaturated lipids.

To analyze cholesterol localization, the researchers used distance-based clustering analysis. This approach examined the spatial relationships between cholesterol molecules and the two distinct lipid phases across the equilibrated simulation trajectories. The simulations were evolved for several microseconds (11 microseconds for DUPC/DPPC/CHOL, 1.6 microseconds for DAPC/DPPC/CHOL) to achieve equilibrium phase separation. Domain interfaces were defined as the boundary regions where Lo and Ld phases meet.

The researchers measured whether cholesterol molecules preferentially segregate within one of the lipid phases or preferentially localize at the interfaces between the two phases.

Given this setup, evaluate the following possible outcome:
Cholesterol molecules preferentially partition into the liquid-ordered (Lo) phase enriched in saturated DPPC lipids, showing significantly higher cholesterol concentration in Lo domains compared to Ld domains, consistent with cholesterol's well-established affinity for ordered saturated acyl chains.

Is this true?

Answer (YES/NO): NO